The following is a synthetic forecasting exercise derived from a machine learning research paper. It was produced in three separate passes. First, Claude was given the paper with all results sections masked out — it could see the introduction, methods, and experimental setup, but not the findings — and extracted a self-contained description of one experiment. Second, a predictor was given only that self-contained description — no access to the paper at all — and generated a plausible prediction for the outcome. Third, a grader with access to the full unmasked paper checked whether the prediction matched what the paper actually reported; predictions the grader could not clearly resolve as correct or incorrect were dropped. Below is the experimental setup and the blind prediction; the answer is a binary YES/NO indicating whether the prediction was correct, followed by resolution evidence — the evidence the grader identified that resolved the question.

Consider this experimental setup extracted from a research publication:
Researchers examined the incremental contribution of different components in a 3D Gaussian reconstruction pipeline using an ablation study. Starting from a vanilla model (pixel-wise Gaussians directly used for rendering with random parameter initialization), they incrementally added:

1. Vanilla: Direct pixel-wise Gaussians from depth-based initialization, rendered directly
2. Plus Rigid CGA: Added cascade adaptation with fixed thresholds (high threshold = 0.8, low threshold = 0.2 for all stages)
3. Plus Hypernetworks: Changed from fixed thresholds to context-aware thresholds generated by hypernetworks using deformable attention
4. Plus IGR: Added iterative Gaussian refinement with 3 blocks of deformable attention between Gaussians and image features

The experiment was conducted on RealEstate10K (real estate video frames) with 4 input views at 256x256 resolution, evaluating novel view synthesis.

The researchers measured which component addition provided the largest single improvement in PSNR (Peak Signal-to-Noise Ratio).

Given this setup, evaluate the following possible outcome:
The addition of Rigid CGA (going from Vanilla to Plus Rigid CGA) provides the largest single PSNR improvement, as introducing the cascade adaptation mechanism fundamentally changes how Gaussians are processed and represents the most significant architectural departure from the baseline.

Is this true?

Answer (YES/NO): NO